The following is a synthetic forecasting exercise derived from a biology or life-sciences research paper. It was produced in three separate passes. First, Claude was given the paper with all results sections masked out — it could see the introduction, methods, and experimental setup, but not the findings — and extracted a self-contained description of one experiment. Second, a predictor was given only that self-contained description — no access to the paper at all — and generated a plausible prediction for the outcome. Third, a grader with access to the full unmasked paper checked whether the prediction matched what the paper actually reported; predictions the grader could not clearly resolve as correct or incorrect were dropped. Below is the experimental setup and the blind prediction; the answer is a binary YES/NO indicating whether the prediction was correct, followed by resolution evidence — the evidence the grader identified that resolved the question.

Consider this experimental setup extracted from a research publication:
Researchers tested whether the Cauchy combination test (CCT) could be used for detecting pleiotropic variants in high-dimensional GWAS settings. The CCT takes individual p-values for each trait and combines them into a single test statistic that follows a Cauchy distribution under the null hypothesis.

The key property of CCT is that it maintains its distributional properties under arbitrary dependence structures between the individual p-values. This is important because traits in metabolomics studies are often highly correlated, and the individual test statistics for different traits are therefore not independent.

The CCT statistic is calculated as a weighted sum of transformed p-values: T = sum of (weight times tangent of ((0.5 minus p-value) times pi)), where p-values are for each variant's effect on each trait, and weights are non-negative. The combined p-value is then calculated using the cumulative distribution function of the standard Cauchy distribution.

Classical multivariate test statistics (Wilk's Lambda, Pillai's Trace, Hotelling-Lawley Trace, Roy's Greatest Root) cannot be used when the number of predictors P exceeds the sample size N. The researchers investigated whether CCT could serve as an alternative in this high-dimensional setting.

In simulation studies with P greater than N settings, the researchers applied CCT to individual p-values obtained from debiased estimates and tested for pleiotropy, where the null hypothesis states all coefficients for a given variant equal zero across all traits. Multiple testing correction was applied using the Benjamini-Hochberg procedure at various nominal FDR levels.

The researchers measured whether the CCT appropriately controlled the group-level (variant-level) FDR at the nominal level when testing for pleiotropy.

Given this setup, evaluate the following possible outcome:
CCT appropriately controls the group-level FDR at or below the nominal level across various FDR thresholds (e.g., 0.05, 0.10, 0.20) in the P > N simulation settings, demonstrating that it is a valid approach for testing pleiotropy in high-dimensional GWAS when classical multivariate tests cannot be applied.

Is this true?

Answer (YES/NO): NO